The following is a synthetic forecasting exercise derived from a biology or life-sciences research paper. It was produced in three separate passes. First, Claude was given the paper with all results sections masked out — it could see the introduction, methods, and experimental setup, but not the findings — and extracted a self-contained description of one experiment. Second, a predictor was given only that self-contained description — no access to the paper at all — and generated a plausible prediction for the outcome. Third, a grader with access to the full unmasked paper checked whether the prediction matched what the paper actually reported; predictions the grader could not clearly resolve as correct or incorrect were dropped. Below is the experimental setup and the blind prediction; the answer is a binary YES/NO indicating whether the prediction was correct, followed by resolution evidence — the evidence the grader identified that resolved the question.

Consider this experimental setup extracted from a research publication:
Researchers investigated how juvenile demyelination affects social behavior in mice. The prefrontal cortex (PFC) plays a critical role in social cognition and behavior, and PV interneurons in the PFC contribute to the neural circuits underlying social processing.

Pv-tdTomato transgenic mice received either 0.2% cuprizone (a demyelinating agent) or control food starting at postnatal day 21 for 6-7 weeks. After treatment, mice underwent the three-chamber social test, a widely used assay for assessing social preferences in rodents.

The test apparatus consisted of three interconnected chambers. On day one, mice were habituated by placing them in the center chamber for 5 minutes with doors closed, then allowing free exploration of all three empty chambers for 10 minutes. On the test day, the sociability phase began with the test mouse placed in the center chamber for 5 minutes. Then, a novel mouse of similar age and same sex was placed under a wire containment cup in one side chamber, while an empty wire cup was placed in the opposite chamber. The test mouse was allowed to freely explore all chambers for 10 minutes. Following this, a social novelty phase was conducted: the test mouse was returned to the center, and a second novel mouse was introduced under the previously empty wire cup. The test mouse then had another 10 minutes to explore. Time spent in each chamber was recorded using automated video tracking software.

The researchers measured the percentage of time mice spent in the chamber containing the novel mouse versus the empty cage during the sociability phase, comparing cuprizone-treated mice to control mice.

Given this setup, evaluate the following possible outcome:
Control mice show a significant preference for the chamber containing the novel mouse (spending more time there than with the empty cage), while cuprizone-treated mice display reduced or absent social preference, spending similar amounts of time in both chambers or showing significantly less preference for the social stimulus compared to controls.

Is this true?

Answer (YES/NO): YES